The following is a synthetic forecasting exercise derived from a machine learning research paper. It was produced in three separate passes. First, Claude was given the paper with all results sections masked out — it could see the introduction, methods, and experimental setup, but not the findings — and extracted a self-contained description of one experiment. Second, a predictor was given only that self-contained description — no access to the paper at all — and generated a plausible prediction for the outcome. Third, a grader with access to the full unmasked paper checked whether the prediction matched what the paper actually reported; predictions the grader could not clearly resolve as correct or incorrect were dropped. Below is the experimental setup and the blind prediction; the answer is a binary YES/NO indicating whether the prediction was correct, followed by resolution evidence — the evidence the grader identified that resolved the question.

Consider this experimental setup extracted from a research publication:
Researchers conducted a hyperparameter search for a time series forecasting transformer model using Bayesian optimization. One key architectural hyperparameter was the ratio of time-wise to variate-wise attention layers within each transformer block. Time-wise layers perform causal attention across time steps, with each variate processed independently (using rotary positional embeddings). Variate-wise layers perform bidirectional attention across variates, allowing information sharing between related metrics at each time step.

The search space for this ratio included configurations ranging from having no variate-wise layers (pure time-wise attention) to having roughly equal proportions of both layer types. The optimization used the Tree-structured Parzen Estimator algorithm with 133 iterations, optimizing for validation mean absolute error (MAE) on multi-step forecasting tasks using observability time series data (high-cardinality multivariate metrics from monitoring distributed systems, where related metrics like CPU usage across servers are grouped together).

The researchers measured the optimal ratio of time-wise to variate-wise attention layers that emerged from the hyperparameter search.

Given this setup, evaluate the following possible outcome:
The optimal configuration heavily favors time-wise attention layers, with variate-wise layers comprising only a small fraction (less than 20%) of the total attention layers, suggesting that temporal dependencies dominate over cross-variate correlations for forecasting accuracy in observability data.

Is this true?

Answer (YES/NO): YES